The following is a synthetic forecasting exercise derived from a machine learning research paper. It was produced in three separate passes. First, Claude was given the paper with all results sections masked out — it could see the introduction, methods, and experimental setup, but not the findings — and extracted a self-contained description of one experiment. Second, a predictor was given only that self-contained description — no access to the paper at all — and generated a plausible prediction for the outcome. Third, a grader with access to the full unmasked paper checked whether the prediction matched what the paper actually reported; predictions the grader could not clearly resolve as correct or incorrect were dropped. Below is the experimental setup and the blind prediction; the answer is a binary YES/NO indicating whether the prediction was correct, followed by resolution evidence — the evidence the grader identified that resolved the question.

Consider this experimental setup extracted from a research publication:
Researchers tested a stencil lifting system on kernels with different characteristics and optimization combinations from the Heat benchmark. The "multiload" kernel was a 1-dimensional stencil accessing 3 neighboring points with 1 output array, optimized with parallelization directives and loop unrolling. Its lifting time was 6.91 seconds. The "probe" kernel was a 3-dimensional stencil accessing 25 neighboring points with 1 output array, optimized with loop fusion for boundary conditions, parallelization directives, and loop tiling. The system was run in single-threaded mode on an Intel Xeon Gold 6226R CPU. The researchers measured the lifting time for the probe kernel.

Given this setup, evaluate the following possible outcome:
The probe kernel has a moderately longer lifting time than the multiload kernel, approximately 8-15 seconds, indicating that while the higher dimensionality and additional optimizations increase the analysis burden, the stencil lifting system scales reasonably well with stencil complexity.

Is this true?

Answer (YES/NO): NO